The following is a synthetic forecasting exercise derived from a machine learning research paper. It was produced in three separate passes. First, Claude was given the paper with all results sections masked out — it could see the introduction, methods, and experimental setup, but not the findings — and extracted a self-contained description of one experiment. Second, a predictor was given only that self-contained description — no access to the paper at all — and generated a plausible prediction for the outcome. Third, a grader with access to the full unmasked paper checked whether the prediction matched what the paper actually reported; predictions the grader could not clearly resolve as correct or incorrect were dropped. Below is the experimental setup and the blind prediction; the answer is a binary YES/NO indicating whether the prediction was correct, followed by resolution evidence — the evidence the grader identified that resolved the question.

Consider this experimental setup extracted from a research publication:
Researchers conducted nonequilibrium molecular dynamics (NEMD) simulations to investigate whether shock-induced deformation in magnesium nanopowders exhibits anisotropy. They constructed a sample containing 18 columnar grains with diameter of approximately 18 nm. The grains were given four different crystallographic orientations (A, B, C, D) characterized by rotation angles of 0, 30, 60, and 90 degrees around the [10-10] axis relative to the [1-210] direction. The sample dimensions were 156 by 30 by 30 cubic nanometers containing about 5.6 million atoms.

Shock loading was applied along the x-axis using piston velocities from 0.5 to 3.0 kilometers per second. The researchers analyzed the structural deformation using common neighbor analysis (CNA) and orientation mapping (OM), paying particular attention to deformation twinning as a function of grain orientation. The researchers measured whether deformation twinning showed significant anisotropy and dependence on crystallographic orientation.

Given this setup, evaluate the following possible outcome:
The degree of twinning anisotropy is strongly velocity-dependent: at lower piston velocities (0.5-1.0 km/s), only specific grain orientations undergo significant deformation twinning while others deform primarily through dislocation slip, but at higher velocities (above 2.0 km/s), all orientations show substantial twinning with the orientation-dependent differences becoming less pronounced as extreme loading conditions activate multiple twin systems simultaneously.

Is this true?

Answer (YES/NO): NO